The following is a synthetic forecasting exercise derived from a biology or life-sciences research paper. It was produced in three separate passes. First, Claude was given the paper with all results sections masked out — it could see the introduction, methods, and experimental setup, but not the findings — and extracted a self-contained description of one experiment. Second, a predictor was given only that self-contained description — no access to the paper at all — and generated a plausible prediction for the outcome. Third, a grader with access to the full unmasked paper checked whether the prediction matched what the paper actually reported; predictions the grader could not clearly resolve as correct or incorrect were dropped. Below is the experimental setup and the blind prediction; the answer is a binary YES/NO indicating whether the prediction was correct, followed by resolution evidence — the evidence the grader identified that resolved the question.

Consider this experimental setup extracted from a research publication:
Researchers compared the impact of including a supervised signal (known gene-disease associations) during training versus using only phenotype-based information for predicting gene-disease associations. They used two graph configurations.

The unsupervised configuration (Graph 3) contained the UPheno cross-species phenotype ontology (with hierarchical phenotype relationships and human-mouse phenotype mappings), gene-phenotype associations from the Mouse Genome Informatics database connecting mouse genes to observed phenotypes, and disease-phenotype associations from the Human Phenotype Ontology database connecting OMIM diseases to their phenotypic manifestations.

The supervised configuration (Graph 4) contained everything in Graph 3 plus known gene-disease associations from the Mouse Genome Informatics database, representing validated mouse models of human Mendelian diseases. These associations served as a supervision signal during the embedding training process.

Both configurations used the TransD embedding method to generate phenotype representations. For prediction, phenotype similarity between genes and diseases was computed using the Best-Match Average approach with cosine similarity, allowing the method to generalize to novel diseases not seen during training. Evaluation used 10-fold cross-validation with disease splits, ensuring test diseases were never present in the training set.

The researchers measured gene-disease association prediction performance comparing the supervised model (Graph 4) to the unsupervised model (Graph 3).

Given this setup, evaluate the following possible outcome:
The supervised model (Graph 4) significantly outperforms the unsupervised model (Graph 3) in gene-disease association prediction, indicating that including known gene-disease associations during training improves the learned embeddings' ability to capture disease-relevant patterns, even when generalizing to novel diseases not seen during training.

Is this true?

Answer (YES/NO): YES